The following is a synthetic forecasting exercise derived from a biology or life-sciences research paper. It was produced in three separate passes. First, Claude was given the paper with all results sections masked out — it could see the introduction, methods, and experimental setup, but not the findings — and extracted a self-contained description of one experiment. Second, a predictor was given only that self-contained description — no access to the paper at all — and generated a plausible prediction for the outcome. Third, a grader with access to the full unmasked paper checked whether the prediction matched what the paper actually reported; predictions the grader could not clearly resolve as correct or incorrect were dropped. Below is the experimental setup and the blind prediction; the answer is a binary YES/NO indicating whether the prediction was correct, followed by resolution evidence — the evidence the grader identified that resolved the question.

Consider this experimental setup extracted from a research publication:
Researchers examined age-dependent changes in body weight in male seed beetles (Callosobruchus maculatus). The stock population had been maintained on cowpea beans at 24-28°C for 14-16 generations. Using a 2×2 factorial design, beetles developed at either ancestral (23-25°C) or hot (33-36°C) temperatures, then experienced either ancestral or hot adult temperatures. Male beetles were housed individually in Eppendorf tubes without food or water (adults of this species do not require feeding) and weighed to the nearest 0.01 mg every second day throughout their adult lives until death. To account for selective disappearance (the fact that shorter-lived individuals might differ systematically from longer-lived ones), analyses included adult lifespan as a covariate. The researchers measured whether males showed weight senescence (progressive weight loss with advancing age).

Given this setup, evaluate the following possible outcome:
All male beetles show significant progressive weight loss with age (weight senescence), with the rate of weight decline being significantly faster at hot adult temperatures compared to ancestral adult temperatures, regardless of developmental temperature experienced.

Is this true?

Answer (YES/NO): NO